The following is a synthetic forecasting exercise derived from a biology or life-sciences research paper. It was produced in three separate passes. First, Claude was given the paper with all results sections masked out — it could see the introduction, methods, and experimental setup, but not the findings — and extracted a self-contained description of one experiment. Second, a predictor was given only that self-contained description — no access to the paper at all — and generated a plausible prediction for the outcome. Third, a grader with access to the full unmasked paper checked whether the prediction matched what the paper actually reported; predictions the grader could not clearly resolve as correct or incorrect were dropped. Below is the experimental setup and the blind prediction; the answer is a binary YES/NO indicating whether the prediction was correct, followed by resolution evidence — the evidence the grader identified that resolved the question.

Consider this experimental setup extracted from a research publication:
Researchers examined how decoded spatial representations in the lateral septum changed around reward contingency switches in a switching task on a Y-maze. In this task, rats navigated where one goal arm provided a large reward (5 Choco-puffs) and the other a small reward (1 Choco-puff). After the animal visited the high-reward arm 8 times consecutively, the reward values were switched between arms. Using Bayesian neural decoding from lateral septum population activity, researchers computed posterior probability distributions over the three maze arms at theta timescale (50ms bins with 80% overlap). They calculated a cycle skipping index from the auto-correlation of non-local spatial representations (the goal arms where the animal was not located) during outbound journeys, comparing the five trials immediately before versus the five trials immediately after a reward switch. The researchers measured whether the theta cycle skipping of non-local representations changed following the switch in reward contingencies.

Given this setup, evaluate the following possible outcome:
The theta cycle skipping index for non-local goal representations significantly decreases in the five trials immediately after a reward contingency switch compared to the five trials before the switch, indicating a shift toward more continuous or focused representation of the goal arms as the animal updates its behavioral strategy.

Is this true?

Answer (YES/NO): NO